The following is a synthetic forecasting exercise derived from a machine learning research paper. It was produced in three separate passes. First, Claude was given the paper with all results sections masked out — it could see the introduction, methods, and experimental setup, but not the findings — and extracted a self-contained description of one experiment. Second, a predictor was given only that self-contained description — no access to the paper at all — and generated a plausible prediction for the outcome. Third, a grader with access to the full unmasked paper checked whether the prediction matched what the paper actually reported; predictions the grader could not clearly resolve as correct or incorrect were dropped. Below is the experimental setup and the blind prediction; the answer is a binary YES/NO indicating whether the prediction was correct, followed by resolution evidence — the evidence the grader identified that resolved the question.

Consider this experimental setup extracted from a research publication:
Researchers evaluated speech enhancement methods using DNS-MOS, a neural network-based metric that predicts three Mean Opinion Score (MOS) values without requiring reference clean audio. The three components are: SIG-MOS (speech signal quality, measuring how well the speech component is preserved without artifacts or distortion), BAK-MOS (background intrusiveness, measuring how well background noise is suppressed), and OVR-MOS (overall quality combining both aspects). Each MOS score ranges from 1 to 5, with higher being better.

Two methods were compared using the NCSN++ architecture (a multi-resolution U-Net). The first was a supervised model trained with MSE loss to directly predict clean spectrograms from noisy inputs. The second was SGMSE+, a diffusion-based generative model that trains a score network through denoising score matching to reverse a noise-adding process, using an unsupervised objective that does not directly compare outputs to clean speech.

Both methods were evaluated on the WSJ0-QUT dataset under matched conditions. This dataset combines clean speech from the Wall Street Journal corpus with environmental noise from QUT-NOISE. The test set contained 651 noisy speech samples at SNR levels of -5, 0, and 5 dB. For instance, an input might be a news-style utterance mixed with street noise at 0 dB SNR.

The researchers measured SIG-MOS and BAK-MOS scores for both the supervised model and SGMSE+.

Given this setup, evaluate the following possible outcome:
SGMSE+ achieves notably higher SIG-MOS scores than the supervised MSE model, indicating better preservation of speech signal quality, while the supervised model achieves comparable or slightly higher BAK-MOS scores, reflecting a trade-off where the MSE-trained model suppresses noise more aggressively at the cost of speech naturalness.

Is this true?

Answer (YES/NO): YES